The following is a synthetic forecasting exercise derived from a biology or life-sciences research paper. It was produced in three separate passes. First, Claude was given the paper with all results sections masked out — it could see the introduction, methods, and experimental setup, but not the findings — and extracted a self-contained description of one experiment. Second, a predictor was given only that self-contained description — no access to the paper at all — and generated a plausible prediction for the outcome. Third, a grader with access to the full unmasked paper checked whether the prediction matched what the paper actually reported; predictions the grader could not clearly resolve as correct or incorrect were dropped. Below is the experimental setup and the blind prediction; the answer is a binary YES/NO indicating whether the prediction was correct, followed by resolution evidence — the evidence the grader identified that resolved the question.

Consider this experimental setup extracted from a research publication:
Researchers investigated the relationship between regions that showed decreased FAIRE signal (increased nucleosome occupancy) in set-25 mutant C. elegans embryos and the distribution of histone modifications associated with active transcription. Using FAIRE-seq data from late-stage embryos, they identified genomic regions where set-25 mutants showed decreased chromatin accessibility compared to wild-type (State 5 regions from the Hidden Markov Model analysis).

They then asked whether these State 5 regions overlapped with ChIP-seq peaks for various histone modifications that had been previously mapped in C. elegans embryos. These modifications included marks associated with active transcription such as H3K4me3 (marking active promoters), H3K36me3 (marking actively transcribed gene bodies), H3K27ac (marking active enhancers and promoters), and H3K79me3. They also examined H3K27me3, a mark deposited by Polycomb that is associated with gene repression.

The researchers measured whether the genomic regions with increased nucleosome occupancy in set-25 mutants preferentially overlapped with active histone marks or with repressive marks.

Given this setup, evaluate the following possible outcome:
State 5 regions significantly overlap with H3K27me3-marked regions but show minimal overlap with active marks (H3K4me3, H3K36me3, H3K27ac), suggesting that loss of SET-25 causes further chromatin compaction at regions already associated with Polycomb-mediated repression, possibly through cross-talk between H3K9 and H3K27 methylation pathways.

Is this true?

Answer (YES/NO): NO